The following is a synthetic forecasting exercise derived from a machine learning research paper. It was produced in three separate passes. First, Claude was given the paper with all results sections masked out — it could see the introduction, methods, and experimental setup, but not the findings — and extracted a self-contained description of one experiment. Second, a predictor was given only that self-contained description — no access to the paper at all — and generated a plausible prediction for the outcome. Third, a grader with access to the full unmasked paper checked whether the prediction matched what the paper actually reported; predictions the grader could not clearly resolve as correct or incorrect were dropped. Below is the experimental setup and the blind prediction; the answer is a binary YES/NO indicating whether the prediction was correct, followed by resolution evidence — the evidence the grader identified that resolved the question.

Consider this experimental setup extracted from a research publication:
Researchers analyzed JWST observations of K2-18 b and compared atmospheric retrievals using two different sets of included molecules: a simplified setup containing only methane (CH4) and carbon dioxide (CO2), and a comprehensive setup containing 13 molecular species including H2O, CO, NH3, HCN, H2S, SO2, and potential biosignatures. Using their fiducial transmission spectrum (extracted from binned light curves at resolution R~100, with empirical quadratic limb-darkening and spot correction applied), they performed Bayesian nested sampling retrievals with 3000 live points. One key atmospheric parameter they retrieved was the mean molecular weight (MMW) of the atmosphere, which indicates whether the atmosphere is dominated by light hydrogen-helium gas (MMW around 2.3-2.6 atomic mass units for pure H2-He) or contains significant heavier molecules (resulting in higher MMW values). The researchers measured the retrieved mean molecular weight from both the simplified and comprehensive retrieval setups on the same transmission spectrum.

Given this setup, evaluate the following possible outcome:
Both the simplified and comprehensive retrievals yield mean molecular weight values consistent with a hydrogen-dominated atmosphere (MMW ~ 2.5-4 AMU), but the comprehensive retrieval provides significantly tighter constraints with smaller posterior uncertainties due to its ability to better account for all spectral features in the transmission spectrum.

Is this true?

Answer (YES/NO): NO